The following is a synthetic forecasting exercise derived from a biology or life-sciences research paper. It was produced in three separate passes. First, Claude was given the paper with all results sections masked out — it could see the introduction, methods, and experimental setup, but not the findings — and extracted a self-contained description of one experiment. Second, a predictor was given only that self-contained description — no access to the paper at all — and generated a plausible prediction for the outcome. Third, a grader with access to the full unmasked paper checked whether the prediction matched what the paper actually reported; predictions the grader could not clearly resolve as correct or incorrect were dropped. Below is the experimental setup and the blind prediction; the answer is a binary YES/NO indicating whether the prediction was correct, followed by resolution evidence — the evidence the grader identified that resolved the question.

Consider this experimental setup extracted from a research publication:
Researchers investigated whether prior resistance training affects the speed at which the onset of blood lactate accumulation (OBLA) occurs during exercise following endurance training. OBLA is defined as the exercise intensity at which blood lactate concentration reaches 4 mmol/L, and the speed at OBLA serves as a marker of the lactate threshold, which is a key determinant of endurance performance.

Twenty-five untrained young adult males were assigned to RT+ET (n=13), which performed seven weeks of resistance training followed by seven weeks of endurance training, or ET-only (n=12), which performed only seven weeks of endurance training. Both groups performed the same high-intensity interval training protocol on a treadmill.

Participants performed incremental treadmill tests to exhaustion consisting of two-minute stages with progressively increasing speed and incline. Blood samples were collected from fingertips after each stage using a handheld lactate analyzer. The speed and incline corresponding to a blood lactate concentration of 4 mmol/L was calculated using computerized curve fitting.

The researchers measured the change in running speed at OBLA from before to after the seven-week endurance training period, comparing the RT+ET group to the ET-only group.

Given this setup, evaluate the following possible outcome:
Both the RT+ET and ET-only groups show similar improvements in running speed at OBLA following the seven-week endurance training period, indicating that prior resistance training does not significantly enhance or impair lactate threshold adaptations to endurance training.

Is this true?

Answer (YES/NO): YES